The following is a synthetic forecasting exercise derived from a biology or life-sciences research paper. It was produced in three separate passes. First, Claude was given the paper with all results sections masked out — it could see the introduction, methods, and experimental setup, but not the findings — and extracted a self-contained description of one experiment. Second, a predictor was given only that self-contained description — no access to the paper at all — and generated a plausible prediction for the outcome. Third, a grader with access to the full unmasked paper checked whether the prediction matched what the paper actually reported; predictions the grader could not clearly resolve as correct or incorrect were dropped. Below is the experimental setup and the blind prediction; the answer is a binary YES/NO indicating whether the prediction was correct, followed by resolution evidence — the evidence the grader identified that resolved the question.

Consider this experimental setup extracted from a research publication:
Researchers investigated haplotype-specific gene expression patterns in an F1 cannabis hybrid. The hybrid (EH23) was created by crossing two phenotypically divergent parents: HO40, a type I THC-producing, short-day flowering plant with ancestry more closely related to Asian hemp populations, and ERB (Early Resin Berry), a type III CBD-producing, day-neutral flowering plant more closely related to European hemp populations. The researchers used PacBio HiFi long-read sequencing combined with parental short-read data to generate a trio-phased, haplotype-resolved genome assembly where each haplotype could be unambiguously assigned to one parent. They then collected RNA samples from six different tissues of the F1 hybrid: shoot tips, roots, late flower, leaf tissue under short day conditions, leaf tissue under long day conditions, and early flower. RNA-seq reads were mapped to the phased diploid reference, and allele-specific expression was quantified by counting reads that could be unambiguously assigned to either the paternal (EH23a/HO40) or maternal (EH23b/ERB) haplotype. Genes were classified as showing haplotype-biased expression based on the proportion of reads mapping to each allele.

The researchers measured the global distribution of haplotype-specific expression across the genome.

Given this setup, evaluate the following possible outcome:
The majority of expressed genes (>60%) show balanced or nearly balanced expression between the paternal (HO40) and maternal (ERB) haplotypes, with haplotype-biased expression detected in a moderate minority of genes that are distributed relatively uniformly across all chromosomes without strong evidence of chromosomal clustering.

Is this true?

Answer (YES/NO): YES